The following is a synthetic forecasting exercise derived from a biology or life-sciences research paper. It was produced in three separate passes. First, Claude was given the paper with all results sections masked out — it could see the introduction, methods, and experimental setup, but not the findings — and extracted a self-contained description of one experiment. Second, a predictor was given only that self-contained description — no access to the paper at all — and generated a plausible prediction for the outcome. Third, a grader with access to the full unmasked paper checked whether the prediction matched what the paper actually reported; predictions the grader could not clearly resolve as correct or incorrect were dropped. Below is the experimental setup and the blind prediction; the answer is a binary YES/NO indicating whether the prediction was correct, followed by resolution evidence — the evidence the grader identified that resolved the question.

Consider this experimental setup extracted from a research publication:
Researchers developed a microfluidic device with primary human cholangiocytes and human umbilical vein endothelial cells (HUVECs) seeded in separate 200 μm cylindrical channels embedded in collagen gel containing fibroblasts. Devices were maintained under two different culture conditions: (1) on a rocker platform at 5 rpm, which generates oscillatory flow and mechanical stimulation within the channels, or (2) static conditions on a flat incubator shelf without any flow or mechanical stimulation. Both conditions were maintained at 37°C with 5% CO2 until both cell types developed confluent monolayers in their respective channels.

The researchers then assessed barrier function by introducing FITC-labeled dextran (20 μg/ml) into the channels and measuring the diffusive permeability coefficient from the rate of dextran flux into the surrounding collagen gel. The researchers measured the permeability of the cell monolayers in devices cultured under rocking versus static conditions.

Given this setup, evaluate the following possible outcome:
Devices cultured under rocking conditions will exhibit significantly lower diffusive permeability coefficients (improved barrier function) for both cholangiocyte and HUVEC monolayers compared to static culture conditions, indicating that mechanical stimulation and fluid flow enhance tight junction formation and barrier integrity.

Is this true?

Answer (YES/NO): NO